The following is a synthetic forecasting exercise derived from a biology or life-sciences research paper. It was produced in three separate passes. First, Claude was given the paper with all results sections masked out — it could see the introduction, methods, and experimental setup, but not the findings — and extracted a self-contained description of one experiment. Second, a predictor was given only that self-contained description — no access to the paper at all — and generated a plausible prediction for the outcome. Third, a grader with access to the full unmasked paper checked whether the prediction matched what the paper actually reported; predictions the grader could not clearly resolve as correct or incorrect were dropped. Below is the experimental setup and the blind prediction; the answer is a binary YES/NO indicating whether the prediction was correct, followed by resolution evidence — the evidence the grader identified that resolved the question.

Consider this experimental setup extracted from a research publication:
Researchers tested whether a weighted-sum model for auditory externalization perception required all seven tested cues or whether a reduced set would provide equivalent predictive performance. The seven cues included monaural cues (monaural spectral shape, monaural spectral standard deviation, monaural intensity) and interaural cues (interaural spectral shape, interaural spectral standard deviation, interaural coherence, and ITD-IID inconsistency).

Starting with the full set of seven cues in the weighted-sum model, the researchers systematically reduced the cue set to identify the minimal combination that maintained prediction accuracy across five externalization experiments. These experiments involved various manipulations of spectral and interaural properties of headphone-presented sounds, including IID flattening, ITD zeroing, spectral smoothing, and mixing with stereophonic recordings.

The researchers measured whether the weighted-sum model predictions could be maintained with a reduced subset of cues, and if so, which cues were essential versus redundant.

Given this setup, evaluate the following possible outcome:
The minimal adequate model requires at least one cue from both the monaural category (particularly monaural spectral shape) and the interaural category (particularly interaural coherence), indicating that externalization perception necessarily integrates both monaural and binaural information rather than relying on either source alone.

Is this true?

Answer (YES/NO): NO